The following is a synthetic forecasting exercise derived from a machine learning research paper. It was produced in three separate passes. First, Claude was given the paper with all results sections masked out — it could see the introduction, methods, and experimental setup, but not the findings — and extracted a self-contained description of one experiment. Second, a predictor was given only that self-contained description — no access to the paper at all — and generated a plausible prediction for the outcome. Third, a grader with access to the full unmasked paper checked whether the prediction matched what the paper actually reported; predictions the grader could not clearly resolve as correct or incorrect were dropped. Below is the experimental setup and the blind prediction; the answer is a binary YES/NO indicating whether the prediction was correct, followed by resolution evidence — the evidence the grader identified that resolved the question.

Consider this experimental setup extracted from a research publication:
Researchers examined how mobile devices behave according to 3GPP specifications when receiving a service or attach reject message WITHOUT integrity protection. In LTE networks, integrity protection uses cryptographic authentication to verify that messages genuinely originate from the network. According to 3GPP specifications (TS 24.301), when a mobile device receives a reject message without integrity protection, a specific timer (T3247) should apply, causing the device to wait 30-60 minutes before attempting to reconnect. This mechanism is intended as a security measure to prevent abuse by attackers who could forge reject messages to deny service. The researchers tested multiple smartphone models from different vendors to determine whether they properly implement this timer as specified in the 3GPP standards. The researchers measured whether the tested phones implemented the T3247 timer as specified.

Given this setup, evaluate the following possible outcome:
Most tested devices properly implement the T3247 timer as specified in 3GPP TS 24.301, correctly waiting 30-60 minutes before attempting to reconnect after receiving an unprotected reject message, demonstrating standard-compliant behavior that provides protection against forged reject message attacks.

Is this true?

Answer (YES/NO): NO